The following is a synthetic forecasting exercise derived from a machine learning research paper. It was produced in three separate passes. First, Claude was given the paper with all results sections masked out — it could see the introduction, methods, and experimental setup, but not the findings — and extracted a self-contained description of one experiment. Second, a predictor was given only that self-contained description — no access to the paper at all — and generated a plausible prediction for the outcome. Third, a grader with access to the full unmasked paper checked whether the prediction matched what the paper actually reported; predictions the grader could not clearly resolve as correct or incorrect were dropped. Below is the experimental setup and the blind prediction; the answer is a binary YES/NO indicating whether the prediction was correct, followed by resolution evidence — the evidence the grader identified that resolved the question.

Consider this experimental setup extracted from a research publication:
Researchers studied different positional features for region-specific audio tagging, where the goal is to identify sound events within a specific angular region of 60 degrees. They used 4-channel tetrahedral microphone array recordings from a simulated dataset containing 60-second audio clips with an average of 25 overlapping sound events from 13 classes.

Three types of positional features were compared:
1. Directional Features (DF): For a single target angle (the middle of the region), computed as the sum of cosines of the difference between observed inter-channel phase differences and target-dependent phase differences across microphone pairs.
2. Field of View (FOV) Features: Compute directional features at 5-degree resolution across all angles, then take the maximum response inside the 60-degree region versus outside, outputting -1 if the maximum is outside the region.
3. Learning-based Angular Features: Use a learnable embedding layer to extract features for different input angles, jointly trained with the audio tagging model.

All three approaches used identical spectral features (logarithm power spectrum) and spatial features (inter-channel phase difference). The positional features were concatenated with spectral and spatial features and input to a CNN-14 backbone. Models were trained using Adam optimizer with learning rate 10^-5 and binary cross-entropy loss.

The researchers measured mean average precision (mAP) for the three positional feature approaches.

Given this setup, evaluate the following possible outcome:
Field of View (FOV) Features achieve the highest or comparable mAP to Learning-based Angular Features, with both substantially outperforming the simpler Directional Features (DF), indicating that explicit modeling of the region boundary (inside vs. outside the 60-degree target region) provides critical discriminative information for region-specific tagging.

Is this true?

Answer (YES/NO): NO